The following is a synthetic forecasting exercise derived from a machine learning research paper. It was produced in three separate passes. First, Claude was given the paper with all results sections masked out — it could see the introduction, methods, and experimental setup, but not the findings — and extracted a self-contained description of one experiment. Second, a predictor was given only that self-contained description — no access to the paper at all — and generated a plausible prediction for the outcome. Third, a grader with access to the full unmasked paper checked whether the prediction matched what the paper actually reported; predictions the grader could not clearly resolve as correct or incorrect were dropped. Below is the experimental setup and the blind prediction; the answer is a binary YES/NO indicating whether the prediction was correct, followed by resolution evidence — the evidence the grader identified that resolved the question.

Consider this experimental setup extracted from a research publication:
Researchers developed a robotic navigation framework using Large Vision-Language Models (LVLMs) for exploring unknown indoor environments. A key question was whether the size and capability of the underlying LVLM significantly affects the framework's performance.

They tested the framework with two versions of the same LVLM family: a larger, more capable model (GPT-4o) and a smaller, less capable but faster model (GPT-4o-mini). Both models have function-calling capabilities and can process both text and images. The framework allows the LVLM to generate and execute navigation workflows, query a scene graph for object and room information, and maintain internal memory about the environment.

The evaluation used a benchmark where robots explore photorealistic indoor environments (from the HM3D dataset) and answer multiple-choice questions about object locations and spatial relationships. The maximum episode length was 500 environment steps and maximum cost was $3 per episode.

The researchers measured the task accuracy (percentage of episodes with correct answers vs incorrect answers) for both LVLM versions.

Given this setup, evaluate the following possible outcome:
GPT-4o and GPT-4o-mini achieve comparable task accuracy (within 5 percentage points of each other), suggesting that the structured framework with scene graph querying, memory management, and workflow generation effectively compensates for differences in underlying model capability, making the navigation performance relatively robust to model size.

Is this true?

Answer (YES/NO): NO